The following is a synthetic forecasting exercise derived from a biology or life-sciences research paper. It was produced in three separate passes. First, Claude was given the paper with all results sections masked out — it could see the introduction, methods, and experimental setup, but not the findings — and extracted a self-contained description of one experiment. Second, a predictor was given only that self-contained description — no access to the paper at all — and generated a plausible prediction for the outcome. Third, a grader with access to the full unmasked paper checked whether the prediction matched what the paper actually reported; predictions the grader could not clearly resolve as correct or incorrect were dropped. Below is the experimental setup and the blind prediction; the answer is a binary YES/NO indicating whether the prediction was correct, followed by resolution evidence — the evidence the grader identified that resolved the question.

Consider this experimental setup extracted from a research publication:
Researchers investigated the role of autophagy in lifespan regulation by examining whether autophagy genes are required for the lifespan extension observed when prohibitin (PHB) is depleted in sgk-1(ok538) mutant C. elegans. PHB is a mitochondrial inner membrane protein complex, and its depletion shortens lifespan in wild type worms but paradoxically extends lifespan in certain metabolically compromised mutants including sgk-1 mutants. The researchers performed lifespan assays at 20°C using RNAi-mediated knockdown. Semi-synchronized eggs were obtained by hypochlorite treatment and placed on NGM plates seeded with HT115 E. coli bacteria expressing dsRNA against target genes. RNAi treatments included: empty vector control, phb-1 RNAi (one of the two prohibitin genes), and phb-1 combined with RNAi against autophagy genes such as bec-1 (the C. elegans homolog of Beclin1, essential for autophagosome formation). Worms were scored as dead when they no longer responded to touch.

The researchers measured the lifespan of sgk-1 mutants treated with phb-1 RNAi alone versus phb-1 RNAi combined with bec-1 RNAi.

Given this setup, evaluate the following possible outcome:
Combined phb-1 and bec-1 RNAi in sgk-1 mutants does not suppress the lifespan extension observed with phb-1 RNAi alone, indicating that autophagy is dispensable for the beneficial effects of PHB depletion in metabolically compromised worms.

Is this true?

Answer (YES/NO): NO